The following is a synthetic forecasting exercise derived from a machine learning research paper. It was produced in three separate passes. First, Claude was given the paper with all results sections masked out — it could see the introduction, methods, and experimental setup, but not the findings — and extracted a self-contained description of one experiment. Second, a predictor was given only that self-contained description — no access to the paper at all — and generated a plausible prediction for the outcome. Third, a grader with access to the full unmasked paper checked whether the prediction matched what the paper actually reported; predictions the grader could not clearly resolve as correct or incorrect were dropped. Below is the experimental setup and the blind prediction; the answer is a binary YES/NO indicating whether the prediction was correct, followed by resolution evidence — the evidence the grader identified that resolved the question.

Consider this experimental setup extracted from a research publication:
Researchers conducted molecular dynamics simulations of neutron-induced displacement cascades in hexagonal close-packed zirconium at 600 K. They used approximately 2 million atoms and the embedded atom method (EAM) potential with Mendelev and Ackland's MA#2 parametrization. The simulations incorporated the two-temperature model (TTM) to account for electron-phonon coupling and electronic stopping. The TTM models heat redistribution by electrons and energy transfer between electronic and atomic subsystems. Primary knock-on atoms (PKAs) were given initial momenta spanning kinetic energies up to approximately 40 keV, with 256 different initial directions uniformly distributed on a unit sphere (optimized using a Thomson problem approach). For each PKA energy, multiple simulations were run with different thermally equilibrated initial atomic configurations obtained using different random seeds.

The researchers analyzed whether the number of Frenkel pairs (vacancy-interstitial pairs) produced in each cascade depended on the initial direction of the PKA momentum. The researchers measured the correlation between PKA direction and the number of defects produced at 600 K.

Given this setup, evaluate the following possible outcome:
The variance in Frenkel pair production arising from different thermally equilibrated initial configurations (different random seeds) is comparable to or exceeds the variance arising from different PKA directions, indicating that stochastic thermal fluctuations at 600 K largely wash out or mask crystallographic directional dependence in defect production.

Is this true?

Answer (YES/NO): YES